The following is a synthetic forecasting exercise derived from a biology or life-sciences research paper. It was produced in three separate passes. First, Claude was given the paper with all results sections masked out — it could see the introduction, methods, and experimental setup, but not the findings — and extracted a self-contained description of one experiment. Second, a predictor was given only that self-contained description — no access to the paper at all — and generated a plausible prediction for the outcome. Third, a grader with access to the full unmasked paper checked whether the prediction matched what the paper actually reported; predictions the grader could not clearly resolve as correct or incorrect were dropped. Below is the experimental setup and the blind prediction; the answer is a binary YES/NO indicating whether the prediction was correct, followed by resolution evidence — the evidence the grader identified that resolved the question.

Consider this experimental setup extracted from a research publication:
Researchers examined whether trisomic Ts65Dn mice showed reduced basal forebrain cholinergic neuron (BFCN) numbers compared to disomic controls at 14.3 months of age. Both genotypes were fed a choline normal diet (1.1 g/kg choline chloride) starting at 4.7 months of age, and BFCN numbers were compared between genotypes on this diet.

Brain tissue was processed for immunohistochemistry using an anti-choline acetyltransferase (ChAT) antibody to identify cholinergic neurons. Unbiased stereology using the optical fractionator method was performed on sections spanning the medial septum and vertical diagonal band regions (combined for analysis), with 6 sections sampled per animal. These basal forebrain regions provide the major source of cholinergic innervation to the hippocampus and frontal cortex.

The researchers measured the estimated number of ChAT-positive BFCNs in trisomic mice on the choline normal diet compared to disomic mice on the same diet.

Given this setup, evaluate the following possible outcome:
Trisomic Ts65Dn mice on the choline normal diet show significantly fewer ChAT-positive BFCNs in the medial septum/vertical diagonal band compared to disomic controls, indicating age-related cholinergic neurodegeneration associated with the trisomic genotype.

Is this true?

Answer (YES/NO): NO